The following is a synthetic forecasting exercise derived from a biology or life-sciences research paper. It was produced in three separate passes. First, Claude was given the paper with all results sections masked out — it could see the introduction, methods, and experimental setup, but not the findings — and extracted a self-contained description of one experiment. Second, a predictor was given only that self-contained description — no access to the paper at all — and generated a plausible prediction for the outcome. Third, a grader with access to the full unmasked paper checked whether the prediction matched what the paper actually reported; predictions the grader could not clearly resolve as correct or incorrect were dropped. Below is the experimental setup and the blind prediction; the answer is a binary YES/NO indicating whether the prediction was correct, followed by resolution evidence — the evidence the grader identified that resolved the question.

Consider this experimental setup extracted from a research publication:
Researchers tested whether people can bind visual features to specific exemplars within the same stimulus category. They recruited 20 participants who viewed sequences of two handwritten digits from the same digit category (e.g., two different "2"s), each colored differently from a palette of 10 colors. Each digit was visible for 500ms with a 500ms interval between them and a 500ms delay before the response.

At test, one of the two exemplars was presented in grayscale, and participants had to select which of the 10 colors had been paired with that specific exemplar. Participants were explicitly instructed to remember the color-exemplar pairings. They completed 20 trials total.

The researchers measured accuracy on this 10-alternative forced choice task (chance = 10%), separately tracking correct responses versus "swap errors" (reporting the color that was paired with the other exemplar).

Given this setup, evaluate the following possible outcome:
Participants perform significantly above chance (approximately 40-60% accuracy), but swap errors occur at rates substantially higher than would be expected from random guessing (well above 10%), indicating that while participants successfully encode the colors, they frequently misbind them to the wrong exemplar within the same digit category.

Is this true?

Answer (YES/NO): NO